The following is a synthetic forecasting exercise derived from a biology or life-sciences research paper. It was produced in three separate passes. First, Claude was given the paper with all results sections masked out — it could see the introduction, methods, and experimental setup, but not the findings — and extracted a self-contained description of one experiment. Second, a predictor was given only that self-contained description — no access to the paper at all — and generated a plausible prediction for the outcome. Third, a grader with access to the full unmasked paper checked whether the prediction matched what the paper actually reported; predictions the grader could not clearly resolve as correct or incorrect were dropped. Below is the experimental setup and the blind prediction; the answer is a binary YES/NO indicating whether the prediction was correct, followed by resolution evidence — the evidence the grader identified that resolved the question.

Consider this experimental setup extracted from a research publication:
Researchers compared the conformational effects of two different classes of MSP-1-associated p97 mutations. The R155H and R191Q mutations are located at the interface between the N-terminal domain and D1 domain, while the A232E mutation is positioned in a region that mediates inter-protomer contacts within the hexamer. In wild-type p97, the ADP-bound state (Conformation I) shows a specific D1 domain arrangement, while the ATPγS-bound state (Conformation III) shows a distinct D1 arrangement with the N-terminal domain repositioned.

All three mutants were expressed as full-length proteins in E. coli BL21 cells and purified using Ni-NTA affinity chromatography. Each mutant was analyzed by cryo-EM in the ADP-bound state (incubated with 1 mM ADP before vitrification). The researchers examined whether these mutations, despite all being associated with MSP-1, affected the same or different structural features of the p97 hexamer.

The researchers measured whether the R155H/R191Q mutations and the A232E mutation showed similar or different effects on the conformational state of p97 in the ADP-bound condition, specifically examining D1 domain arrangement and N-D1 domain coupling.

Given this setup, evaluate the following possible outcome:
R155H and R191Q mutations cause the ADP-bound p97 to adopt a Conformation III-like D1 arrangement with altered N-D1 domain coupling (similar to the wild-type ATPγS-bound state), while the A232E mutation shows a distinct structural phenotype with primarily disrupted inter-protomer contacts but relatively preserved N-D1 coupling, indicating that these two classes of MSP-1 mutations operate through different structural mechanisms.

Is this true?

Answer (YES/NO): NO